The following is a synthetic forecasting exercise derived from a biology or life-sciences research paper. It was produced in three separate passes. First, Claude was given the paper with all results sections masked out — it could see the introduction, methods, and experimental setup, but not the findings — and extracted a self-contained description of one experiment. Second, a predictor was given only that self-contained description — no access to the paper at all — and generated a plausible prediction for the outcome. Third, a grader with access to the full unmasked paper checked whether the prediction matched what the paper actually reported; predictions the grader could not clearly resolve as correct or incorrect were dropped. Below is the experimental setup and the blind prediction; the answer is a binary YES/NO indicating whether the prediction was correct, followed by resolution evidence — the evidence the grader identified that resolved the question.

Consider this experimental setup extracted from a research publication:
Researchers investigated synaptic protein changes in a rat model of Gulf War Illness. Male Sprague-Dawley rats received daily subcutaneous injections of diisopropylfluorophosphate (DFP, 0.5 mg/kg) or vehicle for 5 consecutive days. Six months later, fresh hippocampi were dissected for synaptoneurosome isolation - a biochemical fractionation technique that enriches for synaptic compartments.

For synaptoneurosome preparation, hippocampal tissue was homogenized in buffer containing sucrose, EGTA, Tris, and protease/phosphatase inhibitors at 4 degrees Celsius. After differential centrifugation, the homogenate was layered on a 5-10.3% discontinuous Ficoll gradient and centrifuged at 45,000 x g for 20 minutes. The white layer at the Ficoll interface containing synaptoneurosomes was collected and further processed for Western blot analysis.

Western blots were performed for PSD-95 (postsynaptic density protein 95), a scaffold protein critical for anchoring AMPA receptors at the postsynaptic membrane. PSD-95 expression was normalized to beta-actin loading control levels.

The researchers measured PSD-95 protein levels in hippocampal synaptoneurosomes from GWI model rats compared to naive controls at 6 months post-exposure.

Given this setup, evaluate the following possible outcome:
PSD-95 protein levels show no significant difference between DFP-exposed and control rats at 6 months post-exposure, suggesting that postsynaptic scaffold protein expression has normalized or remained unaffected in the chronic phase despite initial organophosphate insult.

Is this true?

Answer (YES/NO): NO